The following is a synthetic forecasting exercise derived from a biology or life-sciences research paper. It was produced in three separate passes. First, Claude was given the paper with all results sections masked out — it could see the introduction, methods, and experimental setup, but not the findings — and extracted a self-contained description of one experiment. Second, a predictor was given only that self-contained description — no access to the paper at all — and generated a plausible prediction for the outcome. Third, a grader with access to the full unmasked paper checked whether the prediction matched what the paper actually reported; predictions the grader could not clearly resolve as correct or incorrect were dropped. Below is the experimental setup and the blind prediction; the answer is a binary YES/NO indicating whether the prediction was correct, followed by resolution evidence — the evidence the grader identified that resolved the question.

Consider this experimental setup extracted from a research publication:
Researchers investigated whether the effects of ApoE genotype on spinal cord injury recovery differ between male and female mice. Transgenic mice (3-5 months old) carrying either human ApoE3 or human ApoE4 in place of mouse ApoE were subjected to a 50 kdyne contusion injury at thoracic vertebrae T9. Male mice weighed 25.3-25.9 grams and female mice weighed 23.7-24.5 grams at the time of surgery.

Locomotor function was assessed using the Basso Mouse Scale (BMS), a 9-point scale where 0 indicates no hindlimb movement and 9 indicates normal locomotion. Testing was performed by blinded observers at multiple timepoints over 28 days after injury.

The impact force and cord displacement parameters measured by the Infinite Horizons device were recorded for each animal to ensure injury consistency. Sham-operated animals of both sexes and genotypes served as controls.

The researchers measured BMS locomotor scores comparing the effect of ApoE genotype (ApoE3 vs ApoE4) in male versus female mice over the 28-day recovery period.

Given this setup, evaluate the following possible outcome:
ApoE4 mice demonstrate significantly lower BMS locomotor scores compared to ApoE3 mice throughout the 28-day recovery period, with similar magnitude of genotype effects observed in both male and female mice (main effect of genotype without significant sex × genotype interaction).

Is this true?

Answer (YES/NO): NO